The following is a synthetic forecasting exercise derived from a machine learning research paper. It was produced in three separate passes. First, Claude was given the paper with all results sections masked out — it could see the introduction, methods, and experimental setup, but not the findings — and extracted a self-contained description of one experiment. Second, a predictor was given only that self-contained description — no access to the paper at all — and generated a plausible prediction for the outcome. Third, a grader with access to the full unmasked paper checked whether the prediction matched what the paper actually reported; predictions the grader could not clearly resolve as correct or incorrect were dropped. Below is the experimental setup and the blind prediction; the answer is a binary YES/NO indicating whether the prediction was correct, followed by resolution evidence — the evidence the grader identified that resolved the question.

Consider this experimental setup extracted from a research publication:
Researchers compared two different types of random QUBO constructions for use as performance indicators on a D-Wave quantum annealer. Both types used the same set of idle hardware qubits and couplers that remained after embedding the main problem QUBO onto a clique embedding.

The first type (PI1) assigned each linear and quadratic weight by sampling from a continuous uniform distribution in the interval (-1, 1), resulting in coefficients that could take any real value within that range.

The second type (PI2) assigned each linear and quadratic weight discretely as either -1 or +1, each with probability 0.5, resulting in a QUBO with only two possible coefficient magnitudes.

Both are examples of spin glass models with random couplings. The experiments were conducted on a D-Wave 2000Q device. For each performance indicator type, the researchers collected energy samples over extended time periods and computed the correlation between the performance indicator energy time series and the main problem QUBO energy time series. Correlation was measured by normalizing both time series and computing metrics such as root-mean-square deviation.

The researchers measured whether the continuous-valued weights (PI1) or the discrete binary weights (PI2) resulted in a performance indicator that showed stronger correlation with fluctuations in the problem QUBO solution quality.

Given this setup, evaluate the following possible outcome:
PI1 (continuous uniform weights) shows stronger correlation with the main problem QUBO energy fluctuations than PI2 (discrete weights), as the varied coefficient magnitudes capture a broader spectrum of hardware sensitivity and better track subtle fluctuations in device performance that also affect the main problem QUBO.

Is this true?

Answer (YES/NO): YES